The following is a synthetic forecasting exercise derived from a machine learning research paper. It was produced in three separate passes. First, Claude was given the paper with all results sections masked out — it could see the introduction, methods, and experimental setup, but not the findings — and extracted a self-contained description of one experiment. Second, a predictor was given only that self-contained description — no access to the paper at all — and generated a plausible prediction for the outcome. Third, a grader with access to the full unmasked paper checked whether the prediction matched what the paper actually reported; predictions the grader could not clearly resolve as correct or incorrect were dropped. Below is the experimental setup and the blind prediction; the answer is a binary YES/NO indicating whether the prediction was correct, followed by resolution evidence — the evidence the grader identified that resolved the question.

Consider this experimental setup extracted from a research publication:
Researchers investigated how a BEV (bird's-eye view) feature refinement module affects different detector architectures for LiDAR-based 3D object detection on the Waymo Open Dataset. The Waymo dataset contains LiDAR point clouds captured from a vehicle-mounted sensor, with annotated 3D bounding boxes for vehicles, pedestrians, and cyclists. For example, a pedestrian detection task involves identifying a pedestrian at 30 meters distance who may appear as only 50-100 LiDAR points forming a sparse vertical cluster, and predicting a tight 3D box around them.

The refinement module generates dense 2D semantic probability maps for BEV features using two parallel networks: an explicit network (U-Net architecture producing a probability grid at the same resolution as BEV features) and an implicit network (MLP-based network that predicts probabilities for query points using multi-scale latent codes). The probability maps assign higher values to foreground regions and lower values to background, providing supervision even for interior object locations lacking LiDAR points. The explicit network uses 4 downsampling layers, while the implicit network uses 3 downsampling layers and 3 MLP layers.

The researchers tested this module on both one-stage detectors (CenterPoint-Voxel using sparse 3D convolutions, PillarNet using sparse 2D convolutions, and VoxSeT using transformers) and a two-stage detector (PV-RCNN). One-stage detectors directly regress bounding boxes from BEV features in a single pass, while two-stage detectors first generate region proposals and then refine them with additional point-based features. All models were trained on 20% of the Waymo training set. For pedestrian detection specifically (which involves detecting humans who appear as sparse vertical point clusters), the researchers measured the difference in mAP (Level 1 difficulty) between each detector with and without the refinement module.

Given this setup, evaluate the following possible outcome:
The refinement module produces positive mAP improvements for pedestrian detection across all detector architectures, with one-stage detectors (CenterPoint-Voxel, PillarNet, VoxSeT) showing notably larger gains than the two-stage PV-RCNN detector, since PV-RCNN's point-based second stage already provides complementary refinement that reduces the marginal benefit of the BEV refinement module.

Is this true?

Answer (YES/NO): NO